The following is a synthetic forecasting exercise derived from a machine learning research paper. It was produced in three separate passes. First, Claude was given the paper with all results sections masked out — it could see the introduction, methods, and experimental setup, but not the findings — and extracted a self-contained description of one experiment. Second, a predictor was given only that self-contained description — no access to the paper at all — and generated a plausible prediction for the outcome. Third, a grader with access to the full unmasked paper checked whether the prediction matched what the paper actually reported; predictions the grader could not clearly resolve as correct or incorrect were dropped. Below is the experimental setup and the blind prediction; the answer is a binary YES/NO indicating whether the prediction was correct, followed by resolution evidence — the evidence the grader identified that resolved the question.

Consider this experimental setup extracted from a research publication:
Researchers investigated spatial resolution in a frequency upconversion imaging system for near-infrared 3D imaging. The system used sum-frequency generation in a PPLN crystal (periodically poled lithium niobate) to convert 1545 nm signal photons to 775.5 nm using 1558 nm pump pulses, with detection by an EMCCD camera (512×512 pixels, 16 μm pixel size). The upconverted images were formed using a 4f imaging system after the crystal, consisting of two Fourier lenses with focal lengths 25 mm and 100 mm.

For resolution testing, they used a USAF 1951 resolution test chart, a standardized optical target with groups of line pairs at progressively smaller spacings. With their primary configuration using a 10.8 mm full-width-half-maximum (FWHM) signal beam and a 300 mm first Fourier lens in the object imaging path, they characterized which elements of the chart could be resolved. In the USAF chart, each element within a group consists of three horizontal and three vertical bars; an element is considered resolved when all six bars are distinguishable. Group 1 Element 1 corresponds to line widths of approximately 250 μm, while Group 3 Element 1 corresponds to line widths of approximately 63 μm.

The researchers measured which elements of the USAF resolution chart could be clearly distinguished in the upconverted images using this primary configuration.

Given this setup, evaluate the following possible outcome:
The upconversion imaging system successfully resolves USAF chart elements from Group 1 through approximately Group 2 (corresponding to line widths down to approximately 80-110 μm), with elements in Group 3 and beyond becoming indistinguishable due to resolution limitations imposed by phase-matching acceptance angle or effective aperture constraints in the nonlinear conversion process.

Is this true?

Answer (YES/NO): NO